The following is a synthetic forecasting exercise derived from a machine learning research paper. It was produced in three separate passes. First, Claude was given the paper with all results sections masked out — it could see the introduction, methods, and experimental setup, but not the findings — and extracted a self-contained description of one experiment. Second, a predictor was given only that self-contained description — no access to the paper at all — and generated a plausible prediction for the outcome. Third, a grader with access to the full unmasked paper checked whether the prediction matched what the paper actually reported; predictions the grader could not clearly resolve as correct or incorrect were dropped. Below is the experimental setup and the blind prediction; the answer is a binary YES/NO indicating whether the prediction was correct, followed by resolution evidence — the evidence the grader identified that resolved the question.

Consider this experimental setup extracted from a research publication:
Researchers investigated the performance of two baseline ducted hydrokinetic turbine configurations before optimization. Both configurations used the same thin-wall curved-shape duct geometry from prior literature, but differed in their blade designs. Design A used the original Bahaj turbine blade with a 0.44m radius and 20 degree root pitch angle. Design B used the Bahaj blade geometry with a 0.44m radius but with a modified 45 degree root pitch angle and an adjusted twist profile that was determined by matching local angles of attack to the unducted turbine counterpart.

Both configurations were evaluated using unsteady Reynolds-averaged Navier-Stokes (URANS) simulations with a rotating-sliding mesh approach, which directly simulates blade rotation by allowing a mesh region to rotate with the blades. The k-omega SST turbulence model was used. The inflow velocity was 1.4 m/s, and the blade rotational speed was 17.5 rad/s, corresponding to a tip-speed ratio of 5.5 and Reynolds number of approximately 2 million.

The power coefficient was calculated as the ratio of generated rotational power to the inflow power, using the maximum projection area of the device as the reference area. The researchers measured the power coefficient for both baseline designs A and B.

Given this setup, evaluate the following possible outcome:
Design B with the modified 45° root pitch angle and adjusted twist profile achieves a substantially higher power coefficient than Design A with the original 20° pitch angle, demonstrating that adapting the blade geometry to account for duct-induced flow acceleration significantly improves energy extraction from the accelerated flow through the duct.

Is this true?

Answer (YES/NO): YES